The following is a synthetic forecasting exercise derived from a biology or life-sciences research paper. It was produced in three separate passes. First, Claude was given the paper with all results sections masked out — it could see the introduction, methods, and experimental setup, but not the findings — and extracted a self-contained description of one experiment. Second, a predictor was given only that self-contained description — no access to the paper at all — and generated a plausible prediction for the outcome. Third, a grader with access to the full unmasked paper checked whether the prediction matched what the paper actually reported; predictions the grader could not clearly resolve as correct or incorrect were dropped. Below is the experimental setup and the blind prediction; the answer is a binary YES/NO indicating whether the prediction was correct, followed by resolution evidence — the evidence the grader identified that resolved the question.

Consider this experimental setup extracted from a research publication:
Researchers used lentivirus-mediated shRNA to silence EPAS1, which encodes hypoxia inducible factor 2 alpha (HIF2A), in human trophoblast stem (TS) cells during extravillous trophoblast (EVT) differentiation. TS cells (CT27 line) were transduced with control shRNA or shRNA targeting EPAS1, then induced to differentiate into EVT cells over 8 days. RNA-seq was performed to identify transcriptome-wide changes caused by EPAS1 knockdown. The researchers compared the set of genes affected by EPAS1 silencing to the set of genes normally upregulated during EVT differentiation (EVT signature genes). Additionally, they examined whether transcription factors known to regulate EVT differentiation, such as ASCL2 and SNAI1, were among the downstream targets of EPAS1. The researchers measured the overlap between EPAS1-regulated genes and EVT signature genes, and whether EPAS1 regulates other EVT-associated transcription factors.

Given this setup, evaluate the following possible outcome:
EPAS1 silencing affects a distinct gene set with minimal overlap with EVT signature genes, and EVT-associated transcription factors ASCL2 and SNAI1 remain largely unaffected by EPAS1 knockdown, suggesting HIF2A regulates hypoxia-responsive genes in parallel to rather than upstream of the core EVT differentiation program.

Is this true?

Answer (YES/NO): NO